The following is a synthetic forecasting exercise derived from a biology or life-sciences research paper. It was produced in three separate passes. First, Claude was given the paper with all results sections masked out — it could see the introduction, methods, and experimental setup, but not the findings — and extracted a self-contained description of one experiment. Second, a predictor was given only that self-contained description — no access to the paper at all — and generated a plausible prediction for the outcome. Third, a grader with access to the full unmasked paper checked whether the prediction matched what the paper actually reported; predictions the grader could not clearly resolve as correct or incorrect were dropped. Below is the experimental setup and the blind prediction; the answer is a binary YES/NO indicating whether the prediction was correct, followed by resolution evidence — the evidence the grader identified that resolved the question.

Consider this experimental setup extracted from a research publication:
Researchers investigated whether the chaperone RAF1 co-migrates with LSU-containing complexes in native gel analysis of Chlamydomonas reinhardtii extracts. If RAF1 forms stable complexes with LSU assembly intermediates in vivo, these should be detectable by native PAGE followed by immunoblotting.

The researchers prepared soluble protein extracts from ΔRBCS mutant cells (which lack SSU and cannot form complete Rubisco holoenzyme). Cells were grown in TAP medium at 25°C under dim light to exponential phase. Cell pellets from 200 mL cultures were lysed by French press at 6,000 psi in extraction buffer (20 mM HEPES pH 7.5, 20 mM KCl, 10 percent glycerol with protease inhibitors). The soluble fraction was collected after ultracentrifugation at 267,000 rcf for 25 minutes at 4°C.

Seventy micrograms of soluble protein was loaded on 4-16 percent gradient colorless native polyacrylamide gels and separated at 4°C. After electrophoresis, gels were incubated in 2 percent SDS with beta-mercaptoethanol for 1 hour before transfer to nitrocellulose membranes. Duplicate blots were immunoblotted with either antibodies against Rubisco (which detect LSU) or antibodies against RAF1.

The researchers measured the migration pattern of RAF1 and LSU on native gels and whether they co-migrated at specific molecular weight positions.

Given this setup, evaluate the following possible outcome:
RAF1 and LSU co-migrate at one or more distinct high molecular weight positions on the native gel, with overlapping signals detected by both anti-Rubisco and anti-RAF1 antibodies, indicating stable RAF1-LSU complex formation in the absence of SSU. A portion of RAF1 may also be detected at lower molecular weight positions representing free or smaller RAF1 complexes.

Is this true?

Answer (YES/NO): NO